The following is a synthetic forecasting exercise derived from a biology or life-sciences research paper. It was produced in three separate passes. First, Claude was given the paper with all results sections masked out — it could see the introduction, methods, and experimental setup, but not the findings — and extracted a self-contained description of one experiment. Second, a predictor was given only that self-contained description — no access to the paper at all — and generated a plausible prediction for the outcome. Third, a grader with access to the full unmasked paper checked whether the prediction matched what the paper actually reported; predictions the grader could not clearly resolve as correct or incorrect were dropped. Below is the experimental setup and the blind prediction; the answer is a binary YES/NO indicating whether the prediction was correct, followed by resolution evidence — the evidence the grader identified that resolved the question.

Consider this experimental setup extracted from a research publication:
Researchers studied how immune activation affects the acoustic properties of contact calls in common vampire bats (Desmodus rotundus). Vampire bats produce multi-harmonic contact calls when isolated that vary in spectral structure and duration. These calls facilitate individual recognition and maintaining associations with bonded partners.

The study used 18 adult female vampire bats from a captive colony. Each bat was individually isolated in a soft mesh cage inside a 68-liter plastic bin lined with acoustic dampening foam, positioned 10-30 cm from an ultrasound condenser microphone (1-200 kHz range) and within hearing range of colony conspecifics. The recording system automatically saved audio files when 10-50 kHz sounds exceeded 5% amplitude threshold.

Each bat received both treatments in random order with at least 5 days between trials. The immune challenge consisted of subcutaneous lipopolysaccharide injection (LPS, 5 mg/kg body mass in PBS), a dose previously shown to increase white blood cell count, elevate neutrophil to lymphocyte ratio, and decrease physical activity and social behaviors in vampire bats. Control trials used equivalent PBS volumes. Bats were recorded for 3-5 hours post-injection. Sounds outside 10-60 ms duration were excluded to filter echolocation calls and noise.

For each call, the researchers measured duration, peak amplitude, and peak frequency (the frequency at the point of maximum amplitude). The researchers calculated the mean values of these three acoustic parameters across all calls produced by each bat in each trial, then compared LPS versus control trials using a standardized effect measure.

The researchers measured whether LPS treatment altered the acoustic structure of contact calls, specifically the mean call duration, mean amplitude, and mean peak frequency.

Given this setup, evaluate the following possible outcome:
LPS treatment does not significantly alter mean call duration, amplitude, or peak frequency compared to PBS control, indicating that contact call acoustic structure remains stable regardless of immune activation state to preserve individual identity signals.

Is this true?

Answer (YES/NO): YES